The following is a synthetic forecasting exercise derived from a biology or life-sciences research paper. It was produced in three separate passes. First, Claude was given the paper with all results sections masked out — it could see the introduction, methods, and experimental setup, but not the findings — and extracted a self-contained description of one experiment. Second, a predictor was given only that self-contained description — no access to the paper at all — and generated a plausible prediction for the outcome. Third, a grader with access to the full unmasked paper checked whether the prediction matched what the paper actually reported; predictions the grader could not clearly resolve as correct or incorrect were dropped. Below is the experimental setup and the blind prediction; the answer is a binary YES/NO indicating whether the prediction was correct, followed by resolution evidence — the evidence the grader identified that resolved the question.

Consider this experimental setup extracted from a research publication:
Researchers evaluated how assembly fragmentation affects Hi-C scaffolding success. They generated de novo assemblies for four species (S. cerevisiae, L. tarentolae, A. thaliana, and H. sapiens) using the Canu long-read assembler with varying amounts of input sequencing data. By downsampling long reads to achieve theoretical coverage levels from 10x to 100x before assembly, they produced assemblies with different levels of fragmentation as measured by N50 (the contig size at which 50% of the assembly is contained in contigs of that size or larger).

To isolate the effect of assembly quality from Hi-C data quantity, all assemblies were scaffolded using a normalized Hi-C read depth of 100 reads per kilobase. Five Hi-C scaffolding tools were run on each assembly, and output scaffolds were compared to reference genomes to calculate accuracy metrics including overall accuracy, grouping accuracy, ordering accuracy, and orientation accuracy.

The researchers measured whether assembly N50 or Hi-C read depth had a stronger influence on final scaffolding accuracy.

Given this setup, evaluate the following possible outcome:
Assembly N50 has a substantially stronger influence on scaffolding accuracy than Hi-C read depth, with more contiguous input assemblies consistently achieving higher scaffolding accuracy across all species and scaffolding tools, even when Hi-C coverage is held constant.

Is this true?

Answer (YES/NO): NO